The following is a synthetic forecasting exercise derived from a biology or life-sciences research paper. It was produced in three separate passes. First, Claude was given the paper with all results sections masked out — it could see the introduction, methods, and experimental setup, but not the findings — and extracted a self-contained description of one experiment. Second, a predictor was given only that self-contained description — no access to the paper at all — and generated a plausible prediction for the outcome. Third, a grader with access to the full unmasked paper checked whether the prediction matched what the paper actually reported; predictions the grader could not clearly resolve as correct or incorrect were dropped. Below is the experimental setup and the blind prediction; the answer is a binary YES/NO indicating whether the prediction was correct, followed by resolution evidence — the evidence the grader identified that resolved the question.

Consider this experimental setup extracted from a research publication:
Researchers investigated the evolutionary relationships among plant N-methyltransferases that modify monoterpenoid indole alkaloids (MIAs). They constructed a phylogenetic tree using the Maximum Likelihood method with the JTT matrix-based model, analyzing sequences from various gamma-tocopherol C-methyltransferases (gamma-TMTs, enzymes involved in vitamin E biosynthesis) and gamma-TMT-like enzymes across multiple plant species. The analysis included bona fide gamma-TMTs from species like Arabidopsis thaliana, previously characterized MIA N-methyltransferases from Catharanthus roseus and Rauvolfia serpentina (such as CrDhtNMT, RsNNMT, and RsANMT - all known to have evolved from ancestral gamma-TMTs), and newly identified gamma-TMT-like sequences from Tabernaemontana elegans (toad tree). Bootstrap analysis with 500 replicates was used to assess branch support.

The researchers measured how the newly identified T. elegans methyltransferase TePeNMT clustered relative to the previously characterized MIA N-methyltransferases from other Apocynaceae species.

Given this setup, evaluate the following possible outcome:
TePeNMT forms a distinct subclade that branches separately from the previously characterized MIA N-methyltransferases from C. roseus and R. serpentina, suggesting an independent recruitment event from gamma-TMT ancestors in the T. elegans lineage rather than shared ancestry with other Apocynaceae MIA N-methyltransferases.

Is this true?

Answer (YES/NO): YES